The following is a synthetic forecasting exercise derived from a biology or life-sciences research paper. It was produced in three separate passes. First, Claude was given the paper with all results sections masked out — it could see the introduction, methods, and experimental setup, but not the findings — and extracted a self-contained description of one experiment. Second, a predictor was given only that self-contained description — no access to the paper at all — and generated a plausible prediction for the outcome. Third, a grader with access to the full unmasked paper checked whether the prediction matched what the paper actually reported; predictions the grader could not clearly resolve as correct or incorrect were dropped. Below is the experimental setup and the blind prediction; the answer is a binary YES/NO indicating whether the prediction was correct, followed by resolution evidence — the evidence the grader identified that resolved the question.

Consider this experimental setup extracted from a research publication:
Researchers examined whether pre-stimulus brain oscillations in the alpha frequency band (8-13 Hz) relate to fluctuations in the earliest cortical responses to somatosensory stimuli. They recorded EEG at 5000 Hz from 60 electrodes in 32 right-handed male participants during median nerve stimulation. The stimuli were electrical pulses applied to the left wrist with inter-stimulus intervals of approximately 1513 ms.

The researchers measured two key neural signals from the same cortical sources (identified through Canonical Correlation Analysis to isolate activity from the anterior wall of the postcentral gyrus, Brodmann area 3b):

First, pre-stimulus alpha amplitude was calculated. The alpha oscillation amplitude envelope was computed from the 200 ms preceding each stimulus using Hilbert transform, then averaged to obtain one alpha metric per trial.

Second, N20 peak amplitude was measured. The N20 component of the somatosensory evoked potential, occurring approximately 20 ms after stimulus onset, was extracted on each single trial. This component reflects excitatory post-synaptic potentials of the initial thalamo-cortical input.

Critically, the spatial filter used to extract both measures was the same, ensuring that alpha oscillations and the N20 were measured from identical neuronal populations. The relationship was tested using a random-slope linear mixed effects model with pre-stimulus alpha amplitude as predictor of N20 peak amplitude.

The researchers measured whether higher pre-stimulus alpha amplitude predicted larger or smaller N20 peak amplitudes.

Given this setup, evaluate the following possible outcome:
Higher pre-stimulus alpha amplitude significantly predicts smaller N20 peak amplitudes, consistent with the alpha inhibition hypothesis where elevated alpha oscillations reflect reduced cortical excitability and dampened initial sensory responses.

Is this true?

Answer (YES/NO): NO